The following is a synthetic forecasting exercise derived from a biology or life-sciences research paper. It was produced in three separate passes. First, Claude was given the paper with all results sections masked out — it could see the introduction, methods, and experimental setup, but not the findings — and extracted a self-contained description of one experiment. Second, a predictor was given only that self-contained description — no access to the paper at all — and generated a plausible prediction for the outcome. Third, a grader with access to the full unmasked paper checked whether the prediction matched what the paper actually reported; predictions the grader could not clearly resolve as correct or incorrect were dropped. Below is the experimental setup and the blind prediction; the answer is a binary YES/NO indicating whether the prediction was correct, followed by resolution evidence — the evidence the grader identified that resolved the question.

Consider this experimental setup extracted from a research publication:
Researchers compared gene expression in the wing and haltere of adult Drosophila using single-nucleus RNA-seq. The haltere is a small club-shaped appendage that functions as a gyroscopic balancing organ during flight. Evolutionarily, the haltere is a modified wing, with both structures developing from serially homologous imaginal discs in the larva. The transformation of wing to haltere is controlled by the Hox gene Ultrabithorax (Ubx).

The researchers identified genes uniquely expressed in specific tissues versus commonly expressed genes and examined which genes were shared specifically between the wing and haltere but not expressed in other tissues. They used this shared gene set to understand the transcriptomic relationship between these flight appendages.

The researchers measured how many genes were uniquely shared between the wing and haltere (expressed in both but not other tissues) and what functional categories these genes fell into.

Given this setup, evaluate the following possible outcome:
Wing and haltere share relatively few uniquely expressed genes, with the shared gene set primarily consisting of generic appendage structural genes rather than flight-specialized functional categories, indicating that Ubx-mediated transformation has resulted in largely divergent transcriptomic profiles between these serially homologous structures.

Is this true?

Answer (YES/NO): NO